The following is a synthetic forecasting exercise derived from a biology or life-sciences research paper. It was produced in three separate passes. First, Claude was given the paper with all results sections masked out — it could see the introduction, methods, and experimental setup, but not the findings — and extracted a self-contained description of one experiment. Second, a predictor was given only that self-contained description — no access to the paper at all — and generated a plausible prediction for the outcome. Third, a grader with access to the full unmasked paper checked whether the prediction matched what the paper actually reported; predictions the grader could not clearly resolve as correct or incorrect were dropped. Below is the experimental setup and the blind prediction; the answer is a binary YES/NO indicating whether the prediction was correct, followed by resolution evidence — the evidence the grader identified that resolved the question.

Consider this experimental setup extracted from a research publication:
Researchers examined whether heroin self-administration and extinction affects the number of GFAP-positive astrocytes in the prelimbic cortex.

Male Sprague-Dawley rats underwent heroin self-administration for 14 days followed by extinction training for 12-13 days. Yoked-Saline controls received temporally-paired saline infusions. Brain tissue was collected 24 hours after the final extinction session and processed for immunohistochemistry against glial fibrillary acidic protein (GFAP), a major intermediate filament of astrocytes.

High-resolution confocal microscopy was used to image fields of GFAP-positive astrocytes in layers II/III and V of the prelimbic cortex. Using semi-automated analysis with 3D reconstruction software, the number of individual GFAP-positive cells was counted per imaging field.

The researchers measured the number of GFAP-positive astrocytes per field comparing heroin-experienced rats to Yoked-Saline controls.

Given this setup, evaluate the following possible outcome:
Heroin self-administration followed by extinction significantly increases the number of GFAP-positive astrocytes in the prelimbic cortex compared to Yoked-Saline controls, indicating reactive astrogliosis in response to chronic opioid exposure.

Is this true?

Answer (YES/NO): NO